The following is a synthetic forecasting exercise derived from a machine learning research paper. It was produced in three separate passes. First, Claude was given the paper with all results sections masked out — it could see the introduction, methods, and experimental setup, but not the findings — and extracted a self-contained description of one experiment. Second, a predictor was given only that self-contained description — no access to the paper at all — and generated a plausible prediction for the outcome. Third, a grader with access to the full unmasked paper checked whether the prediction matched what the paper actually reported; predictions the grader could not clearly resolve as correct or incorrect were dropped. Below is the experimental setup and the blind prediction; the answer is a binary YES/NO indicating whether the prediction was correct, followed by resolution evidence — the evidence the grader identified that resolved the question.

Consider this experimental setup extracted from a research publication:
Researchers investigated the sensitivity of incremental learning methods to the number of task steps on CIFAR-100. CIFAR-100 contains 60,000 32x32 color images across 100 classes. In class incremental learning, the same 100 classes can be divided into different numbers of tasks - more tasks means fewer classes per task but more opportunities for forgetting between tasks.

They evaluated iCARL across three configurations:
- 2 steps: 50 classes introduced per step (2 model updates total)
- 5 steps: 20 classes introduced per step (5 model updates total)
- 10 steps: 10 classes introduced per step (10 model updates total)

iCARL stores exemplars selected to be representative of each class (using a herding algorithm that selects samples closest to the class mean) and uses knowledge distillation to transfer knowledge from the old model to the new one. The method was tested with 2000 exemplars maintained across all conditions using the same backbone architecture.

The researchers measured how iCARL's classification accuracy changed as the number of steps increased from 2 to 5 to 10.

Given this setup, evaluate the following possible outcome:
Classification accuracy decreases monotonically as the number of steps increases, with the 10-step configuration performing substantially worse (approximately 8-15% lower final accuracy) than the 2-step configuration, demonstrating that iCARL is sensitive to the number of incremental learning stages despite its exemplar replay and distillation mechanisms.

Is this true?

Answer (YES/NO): NO